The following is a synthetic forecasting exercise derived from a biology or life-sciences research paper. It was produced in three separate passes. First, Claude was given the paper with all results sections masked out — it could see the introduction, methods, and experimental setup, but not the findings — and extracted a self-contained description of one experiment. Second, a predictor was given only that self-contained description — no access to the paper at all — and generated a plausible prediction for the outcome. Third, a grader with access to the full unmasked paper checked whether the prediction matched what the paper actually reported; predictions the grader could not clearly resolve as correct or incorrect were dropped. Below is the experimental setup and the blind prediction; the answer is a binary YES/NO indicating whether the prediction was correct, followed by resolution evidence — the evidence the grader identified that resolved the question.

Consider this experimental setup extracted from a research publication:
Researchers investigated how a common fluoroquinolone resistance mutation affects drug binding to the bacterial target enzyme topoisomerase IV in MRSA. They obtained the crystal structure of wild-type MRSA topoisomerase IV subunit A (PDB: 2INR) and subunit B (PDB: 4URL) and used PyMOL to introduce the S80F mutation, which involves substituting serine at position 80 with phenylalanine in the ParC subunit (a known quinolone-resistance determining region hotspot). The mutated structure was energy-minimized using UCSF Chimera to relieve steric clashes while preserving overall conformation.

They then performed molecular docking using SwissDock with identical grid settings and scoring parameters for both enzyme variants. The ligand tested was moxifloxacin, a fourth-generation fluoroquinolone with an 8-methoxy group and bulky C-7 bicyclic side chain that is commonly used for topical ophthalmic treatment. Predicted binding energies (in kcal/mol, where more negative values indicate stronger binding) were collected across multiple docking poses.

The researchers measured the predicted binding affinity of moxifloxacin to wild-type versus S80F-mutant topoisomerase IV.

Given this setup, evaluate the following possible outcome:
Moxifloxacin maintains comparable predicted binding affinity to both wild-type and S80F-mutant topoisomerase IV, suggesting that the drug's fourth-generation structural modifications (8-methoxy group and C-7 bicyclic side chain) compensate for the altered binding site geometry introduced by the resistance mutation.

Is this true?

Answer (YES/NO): NO